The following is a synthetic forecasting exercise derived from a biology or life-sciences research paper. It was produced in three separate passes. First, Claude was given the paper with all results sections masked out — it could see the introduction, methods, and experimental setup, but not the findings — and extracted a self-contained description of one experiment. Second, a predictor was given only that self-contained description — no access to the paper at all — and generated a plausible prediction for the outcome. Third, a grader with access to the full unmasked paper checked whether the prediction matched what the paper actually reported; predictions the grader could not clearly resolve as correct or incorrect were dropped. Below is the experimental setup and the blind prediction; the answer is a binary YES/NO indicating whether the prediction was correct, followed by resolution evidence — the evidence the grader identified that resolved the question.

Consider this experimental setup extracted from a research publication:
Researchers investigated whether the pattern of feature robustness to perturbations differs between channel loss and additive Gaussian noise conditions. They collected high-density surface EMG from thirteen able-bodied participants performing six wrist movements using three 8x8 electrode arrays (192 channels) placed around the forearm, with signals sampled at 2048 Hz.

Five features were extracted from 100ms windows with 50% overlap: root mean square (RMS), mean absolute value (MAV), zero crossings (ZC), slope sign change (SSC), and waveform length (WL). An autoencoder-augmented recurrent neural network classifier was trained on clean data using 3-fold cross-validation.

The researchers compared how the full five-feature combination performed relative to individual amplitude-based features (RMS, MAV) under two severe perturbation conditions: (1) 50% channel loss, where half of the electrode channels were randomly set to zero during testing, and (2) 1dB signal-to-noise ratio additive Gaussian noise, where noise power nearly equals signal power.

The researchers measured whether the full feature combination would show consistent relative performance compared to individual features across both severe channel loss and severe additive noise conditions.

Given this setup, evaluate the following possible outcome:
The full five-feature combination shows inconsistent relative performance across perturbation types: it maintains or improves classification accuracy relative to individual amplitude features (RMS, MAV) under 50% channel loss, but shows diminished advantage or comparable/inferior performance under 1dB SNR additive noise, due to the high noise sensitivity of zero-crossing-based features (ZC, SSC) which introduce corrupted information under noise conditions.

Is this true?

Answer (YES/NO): NO